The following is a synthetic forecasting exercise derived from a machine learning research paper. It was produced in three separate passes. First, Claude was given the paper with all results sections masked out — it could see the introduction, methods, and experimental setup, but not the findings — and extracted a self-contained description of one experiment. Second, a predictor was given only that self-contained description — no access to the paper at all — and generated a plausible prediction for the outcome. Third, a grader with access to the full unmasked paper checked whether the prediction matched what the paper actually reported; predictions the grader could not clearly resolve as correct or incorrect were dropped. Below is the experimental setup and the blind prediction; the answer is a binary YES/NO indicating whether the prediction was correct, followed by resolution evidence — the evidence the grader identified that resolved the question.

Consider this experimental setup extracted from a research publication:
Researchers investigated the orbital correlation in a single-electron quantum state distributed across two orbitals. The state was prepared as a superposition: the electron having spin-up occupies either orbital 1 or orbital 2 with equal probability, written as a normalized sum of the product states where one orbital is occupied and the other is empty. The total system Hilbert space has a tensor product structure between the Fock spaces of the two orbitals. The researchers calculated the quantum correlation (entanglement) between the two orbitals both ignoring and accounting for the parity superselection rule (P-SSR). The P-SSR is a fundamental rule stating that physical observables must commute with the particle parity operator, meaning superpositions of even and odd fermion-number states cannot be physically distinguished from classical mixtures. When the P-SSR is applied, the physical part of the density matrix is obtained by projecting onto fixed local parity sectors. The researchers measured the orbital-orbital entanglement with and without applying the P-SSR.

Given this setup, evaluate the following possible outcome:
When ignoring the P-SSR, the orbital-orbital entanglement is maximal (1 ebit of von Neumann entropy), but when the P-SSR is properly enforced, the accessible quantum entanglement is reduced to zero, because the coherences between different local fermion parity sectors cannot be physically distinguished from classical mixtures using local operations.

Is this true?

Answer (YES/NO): YES